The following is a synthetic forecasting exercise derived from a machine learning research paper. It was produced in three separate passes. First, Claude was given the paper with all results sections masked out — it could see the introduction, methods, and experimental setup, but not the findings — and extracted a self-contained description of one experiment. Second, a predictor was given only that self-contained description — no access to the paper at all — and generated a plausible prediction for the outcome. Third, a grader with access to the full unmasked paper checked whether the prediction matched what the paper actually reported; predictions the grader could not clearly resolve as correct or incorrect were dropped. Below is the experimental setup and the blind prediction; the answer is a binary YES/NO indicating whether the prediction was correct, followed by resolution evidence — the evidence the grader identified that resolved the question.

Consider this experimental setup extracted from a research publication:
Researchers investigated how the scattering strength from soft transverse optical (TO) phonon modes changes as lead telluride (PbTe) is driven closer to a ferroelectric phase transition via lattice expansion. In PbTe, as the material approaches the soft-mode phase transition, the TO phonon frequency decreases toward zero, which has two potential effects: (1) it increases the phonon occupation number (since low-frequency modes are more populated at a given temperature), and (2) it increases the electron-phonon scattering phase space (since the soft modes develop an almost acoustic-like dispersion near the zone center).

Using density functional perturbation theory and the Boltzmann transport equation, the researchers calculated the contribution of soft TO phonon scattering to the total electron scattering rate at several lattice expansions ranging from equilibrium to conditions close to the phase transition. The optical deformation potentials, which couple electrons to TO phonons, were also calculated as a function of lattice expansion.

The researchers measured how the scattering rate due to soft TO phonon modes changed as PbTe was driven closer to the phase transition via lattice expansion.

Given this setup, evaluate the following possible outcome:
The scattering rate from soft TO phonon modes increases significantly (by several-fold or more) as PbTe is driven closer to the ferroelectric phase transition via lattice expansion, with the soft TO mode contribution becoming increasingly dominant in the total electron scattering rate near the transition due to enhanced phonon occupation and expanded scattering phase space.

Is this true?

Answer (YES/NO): NO